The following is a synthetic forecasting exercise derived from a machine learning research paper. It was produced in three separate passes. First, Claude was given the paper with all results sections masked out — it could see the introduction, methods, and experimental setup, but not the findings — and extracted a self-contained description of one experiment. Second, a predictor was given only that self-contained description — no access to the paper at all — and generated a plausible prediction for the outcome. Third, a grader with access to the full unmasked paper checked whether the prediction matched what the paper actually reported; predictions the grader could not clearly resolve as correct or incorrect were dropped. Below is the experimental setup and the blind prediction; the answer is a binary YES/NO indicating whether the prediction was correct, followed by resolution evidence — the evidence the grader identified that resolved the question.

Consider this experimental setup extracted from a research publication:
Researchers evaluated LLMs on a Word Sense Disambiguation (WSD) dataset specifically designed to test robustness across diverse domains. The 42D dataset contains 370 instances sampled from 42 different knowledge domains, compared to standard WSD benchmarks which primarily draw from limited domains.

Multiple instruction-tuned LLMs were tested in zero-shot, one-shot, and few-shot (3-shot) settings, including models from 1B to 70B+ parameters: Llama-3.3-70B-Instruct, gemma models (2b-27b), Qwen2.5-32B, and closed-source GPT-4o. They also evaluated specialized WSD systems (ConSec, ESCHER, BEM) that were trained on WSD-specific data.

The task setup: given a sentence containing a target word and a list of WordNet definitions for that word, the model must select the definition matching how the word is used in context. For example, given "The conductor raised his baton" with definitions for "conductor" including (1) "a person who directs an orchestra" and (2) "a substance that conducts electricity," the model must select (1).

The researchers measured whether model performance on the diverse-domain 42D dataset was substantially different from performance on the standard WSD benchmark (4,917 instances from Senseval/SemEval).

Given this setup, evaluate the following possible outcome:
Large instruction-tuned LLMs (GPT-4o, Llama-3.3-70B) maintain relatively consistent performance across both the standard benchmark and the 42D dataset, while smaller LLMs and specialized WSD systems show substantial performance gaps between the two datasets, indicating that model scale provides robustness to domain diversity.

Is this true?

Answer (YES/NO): NO